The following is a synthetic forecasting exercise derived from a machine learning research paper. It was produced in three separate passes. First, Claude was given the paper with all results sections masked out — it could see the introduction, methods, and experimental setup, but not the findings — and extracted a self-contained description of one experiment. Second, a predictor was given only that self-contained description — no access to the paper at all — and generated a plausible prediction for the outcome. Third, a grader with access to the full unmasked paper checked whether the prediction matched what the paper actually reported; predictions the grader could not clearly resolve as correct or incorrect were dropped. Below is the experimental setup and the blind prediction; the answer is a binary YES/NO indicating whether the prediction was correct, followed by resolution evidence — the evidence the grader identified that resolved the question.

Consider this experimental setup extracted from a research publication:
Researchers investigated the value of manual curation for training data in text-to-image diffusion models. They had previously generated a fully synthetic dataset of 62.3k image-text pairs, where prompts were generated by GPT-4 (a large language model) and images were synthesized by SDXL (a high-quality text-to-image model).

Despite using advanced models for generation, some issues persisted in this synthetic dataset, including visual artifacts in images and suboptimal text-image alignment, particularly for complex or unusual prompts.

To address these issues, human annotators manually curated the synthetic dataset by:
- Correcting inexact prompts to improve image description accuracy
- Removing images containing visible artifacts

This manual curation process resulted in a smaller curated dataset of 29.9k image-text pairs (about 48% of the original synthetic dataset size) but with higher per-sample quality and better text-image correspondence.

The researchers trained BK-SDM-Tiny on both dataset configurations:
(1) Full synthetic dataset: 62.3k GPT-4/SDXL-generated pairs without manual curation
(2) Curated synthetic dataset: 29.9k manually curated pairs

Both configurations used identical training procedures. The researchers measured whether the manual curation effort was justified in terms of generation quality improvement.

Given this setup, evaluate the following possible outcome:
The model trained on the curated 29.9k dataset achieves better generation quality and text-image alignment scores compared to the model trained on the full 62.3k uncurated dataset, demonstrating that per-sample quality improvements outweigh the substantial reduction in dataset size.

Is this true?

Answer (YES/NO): YES